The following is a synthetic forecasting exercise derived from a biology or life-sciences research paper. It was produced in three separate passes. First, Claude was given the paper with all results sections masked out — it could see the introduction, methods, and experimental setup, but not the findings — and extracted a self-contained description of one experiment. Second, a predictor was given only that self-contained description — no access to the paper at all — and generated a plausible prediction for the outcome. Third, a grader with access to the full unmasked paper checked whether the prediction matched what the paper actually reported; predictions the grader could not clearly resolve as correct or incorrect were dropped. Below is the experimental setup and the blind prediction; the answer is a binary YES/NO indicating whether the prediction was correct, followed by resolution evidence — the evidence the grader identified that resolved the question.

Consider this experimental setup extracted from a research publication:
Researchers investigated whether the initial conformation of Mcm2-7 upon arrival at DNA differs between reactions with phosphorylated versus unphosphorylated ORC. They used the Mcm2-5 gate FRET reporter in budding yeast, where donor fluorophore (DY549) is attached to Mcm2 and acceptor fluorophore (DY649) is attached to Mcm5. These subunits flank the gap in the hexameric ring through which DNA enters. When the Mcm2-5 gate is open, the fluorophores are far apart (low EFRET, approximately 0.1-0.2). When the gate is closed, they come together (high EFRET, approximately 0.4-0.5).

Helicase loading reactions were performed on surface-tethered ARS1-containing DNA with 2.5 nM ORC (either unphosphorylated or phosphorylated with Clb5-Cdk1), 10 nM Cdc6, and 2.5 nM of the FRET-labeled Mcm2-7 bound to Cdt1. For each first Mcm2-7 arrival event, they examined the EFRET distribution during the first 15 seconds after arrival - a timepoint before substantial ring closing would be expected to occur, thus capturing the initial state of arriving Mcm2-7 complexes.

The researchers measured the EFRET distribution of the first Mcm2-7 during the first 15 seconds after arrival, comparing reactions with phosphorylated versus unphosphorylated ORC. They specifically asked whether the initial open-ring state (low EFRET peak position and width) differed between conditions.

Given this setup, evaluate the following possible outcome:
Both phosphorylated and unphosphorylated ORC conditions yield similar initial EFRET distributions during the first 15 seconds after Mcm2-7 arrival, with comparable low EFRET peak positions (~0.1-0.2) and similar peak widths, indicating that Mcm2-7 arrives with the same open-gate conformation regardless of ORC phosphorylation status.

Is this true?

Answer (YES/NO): YES